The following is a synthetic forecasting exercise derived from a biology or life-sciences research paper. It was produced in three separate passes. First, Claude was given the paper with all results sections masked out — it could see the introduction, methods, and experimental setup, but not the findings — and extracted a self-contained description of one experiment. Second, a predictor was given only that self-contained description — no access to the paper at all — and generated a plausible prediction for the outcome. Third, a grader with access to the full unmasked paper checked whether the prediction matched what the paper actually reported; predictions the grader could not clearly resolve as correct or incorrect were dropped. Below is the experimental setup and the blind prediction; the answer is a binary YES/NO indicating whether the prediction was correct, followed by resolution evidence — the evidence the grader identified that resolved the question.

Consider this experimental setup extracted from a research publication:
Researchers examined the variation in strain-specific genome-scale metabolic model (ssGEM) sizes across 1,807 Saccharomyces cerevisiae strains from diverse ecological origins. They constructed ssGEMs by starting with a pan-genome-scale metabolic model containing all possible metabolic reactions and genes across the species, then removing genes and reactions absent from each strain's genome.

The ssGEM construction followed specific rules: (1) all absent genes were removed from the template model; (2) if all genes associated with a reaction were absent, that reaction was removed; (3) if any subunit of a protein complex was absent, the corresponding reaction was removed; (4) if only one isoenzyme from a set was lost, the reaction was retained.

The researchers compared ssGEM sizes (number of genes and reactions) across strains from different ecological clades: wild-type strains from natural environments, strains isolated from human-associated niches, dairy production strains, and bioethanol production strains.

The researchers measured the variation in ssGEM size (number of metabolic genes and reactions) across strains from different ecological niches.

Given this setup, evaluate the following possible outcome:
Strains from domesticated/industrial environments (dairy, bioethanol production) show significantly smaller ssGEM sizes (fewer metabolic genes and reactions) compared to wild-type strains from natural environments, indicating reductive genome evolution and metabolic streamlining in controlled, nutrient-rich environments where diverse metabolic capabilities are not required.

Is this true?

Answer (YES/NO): NO